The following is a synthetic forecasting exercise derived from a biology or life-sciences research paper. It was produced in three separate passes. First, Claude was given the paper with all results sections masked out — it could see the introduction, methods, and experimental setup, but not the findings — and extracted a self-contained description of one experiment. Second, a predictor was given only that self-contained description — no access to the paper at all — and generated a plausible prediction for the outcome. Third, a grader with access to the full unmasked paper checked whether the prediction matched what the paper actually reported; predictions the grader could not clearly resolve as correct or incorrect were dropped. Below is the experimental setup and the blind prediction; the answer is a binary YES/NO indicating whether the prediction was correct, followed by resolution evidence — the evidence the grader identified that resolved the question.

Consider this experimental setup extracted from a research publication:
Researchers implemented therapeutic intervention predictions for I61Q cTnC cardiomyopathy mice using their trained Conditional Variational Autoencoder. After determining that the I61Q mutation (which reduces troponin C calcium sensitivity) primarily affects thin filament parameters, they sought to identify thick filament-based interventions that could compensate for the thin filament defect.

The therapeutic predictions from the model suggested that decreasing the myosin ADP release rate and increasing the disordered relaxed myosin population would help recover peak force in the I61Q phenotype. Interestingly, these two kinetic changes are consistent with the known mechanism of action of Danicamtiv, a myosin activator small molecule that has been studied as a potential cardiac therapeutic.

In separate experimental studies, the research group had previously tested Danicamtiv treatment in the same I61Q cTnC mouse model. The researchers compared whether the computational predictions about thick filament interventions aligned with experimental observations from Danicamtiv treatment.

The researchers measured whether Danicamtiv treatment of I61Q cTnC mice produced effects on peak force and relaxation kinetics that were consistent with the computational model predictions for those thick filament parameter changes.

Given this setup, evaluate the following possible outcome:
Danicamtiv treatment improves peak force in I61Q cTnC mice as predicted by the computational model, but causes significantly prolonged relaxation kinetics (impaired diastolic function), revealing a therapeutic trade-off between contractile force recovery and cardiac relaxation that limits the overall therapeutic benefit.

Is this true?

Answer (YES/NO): YES